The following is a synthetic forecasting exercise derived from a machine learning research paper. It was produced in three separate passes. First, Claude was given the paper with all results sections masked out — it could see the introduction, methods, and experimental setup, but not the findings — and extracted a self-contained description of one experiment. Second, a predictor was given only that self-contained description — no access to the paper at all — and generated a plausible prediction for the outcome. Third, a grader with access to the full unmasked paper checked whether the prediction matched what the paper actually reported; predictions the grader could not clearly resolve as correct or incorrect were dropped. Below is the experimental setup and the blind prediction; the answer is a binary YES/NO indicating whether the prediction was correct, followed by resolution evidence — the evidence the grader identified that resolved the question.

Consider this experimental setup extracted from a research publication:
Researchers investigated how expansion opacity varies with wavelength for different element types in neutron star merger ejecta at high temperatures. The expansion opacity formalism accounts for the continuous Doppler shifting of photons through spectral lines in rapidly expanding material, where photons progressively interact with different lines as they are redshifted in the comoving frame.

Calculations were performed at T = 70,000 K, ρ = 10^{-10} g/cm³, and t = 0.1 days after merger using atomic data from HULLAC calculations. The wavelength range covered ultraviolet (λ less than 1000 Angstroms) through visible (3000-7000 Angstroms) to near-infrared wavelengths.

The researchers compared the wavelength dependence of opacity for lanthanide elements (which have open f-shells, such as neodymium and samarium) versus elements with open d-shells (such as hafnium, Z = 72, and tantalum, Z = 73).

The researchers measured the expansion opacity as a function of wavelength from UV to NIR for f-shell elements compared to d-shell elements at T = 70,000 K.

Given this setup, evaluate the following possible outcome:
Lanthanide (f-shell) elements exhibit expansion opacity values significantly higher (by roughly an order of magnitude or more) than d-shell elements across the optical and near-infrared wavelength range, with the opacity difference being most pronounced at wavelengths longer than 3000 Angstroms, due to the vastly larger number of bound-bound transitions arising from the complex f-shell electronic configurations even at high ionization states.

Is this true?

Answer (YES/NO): NO